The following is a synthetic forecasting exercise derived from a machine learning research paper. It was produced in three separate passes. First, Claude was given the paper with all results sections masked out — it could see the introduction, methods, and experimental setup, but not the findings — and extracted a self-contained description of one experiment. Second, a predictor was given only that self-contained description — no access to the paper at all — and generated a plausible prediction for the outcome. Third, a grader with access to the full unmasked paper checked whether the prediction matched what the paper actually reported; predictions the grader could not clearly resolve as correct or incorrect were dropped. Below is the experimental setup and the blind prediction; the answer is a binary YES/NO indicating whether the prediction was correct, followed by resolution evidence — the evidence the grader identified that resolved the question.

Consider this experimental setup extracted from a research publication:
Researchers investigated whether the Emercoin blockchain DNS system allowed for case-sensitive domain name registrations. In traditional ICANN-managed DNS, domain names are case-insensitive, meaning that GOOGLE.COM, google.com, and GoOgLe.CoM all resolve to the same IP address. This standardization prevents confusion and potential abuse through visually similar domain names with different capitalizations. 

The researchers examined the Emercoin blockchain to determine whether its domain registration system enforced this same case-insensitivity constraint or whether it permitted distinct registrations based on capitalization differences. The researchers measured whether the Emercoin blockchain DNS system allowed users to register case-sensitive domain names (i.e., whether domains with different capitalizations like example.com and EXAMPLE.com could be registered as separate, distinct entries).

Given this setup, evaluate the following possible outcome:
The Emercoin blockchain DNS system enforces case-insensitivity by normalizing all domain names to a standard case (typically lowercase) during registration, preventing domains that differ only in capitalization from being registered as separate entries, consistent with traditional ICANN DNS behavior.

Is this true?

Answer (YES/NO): NO